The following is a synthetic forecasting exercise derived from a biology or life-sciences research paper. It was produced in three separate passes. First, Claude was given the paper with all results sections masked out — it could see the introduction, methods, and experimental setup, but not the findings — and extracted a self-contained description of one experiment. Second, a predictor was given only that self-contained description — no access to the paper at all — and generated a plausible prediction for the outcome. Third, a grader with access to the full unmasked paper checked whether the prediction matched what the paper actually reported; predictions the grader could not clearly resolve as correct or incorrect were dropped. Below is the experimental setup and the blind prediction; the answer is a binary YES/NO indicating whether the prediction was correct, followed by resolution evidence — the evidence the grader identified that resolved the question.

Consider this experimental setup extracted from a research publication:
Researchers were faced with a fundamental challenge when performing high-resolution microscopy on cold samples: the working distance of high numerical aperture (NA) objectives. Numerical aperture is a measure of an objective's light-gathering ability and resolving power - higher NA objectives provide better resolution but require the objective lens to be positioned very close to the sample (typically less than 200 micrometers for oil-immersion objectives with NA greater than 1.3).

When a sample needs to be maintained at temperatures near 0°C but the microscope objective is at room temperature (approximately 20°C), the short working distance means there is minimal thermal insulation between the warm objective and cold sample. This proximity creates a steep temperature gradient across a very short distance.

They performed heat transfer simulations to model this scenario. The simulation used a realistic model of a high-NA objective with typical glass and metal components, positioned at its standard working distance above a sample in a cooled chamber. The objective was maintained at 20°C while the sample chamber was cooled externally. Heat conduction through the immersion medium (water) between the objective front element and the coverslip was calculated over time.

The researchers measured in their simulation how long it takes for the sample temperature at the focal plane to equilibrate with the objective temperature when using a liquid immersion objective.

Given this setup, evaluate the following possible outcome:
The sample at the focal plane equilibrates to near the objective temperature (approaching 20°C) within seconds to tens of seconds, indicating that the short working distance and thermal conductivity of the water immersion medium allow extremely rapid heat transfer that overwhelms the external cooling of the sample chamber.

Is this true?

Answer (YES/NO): YES